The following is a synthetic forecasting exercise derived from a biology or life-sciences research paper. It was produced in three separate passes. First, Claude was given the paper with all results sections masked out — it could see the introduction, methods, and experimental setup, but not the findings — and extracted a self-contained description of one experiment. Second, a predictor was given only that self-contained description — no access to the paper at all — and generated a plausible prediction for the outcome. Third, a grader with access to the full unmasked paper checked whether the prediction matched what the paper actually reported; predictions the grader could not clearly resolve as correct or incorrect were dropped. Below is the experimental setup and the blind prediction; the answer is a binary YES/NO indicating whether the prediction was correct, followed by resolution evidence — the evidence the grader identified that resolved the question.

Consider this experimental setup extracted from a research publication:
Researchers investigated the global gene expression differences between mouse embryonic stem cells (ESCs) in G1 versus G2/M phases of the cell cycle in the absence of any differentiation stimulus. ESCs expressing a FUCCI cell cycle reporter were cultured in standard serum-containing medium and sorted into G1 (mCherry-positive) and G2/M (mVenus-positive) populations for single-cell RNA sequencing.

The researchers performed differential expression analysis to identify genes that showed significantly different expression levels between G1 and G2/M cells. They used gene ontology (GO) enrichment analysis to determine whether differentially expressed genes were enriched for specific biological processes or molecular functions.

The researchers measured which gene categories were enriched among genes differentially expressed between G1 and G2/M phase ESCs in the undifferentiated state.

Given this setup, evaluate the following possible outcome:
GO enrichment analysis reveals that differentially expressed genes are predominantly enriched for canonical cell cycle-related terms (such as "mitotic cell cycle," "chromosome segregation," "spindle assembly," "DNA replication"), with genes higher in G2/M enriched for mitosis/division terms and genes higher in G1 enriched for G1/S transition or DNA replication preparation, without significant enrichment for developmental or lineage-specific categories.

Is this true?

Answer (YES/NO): YES